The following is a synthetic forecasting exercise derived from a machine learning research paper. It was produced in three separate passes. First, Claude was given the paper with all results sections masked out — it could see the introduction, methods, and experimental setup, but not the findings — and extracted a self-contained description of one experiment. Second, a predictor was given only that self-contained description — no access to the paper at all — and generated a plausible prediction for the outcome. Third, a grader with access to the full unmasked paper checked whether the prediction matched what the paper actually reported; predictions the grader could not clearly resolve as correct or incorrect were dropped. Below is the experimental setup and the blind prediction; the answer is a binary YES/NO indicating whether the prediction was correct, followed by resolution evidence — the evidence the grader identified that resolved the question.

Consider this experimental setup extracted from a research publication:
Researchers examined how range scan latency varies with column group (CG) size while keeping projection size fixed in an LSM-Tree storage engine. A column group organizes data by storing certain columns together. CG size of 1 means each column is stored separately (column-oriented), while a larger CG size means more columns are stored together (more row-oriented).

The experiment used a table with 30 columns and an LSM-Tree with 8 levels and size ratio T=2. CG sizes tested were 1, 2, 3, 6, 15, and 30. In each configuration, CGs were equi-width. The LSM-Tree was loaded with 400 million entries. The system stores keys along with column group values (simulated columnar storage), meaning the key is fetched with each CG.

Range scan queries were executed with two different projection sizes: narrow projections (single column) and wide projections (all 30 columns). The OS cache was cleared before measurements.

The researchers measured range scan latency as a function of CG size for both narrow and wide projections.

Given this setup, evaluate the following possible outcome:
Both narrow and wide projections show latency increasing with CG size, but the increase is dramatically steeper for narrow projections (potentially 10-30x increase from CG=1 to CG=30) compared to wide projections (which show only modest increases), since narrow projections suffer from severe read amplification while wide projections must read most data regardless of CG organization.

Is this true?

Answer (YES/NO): NO